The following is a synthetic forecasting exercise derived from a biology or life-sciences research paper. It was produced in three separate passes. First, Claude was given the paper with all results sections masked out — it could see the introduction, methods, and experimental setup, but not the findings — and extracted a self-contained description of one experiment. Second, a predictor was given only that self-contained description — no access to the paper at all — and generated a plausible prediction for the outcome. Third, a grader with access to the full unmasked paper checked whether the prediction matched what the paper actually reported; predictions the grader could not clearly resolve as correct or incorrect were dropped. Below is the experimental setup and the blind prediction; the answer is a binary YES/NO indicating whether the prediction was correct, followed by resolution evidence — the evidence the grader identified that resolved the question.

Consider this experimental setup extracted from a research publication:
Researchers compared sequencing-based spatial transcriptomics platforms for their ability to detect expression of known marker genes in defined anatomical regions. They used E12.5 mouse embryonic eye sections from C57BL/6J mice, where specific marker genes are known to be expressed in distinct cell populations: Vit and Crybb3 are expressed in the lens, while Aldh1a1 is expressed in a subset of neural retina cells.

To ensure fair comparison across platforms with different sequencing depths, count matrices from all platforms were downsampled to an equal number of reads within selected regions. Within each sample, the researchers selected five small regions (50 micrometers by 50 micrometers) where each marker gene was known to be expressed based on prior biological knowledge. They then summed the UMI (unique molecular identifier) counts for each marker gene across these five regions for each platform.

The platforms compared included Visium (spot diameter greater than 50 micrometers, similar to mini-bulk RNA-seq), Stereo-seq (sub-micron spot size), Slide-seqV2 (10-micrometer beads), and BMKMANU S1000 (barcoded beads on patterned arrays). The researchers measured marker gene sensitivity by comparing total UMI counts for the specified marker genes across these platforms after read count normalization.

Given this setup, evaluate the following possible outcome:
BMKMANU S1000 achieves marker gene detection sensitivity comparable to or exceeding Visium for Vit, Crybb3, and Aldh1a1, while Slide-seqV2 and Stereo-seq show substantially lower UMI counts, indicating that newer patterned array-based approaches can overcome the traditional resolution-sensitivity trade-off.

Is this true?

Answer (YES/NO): NO